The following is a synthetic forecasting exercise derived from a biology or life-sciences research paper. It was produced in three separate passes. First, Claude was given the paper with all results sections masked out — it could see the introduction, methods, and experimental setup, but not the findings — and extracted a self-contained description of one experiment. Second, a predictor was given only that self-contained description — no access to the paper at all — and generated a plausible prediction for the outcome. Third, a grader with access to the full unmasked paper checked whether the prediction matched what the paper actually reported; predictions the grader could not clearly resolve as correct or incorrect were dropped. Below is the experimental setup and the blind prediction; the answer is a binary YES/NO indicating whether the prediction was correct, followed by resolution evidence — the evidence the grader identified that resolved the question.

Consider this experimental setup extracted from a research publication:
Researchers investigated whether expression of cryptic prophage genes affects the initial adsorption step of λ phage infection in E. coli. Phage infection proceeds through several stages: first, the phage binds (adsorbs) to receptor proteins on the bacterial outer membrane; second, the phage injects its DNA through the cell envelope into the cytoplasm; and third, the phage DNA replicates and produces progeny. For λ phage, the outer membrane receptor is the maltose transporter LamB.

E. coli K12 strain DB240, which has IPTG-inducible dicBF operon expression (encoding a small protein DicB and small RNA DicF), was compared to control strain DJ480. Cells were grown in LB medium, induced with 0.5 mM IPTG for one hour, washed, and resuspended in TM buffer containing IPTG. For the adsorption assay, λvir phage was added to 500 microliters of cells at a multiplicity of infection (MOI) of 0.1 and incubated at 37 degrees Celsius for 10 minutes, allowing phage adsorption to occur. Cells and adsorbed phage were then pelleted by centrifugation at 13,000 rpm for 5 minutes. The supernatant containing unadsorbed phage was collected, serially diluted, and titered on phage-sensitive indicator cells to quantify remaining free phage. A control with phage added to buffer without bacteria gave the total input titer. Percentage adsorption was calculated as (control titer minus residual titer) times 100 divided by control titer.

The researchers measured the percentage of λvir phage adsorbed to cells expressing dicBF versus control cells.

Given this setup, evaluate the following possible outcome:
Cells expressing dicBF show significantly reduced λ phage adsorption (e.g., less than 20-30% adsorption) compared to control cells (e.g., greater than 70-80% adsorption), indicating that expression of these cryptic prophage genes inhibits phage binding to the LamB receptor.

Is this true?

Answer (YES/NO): NO